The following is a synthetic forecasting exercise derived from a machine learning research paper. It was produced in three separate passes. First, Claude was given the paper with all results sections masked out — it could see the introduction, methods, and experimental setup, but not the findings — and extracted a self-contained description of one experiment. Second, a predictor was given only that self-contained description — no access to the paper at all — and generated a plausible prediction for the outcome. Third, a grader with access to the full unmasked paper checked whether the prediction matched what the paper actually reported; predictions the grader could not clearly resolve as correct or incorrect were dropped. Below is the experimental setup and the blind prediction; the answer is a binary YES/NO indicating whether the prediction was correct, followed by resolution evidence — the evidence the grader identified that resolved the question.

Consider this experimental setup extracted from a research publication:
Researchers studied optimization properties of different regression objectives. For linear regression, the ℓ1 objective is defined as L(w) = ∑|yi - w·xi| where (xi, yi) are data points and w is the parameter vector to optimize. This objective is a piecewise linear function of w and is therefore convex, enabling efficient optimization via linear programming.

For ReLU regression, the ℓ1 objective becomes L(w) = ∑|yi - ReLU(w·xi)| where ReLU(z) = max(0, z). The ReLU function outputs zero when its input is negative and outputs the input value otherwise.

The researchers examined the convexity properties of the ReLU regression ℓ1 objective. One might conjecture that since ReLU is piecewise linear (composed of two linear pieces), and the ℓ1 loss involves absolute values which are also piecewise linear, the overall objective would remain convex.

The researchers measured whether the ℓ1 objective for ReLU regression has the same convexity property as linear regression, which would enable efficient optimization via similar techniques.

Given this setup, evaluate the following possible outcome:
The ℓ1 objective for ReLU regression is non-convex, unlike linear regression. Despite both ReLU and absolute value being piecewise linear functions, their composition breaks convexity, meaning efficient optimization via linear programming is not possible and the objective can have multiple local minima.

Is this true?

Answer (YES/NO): YES